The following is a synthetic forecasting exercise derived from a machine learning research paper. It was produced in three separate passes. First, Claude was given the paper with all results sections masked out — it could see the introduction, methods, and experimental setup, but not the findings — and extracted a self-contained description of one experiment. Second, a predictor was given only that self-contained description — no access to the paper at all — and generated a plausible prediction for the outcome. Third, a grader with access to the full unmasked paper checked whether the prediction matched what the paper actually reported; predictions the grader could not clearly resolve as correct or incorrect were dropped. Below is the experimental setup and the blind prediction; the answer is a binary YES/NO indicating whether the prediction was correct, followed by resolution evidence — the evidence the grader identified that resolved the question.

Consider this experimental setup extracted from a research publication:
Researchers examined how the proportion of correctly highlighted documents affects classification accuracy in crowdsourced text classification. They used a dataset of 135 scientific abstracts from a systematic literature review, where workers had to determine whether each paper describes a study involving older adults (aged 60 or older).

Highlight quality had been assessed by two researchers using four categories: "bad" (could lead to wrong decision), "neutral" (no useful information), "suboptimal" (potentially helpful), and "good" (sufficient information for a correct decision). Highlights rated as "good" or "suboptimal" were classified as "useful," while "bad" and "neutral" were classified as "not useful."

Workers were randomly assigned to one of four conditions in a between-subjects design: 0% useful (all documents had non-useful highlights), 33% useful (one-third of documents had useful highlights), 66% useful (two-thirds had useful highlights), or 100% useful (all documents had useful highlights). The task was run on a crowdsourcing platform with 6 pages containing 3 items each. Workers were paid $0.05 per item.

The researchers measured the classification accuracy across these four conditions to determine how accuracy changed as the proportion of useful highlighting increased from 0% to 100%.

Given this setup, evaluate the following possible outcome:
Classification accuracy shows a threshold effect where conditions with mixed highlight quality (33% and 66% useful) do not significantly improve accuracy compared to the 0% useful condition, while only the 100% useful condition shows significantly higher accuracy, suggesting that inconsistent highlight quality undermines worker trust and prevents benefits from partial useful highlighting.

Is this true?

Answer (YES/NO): NO